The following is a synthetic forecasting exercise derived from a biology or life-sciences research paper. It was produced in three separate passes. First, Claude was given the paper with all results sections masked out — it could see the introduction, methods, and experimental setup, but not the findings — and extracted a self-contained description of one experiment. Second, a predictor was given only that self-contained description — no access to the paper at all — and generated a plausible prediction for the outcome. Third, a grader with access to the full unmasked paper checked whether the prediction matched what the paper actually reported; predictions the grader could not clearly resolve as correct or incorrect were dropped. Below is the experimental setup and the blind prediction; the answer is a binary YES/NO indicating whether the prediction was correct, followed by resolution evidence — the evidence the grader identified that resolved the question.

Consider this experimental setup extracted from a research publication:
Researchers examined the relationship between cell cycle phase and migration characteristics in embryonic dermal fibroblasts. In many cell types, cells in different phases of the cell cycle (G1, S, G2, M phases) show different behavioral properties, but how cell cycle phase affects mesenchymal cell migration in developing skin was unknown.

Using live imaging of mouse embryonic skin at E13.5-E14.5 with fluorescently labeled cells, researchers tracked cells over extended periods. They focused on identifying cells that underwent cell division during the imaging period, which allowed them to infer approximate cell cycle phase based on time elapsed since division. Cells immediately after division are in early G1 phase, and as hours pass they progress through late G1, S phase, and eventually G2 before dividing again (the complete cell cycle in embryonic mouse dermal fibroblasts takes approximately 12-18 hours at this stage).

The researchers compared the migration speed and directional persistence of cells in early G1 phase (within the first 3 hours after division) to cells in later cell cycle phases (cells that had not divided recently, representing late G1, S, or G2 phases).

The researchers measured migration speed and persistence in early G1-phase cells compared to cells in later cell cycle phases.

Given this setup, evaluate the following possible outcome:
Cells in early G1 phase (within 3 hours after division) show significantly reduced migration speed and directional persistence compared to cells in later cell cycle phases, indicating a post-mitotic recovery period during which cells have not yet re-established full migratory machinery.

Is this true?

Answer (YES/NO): NO